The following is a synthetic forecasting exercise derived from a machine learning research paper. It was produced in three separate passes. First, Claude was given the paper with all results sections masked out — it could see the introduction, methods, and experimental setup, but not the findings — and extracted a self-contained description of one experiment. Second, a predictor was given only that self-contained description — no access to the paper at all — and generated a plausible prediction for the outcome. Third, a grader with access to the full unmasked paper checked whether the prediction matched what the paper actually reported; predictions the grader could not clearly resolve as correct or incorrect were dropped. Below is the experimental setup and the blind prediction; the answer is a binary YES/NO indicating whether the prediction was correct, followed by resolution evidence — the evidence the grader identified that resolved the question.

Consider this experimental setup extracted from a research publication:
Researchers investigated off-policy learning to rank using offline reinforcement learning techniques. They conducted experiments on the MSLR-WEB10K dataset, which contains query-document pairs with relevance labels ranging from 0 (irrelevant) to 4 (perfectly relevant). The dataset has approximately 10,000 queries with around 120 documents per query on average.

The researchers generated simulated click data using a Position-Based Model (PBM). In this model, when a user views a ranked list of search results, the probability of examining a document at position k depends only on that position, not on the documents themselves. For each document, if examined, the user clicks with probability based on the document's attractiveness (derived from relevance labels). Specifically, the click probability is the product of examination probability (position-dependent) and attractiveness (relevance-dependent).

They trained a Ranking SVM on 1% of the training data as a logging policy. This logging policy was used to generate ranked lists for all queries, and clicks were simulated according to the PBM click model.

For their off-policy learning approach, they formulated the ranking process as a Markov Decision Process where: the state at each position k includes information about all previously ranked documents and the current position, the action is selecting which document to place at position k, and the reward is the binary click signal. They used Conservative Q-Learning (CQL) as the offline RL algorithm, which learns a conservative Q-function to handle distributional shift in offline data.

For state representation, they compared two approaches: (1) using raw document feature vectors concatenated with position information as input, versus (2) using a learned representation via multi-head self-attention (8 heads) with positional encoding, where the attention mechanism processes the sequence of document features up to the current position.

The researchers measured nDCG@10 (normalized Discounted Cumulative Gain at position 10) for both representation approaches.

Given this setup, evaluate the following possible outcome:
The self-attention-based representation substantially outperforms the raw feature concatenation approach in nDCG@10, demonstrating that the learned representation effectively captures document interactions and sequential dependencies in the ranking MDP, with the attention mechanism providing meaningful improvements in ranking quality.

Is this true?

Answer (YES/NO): NO